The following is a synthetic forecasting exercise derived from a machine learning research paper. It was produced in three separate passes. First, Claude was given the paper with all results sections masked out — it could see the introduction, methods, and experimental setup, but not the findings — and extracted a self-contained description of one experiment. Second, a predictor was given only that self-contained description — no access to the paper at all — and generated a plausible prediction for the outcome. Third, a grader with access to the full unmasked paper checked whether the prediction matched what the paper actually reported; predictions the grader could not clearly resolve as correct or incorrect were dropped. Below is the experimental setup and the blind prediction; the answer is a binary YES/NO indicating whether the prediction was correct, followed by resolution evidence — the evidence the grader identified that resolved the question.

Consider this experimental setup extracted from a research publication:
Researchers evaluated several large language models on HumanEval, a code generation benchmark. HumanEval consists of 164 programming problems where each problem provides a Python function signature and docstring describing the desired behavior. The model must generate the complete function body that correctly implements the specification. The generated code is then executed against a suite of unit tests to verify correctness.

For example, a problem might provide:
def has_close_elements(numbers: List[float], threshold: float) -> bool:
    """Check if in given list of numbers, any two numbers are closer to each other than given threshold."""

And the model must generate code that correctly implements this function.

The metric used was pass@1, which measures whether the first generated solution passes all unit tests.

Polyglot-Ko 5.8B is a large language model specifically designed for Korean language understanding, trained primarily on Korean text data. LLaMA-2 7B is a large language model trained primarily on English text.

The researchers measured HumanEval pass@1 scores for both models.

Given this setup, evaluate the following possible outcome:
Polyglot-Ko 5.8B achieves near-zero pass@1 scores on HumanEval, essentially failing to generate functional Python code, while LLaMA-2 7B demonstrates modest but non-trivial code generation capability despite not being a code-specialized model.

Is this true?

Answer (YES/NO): YES